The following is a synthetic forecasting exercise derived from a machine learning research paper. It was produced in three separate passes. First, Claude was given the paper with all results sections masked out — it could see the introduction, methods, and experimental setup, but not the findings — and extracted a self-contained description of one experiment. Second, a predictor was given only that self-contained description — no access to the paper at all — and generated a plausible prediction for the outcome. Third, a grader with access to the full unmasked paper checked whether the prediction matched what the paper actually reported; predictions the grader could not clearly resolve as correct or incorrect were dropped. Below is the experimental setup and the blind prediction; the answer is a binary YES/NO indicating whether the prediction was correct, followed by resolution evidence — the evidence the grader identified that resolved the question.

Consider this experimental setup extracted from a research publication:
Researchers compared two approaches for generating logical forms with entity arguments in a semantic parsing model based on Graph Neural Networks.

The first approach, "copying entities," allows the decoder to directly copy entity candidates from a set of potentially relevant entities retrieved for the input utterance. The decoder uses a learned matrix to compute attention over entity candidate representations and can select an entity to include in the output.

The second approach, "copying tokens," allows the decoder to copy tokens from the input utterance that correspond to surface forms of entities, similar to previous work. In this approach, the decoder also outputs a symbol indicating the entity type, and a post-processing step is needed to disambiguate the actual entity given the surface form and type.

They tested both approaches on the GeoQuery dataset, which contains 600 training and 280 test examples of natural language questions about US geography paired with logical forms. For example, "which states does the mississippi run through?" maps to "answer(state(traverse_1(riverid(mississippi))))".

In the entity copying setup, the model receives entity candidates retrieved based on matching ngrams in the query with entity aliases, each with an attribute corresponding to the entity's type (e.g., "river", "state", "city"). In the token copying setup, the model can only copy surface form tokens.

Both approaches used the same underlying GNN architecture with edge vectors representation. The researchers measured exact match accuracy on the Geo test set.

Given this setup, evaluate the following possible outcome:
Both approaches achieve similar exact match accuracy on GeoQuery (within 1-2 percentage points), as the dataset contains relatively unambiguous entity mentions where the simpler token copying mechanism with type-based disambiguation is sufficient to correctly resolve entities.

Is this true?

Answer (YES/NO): YES